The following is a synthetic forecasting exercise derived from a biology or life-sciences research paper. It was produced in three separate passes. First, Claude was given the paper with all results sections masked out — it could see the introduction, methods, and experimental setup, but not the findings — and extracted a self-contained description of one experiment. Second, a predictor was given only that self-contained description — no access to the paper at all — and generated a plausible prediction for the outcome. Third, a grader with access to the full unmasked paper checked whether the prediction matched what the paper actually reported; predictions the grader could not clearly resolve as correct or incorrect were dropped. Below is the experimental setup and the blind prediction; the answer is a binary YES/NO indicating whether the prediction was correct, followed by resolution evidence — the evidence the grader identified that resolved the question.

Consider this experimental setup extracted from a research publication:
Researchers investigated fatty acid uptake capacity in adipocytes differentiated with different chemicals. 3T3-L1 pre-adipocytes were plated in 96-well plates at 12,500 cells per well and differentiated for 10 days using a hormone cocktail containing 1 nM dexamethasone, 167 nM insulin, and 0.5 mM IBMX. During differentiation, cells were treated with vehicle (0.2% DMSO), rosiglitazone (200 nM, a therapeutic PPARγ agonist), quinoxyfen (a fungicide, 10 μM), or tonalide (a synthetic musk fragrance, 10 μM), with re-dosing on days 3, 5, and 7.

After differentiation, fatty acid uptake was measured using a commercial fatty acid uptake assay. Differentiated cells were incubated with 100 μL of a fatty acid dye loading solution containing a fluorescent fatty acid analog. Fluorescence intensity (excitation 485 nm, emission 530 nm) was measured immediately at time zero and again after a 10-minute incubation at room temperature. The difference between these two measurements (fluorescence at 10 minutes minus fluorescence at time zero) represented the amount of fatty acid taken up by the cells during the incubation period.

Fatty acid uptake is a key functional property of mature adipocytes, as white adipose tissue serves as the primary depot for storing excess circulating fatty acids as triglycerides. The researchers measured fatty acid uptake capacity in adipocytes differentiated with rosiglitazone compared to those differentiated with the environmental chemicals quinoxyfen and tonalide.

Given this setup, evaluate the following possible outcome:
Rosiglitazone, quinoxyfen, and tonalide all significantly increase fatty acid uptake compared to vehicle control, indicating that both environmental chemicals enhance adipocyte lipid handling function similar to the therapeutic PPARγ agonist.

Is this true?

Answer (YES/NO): NO